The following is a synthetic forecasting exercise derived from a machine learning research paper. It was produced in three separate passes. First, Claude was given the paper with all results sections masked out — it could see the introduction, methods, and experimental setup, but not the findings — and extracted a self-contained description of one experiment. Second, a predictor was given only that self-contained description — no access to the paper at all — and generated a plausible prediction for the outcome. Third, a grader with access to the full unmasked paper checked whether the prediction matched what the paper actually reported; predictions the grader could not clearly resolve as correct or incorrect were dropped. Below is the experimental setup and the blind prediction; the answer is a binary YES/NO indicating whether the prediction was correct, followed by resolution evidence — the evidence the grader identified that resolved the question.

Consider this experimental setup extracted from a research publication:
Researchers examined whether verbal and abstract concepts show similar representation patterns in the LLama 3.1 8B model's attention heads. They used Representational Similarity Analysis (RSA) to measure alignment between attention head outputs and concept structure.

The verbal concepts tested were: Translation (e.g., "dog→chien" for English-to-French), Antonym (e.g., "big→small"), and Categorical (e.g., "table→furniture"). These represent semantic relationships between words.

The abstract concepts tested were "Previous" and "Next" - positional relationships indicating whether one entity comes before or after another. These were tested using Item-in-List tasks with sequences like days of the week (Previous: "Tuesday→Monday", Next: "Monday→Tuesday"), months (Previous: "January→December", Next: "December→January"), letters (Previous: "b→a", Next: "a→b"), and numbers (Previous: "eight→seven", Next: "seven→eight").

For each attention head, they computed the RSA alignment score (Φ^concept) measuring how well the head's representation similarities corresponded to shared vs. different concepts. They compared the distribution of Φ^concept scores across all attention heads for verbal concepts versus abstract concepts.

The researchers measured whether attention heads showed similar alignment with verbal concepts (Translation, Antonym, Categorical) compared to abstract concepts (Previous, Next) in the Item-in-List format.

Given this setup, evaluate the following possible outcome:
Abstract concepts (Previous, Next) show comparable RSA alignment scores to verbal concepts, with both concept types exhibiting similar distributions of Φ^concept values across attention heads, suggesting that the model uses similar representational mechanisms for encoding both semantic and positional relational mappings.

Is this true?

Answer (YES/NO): NO